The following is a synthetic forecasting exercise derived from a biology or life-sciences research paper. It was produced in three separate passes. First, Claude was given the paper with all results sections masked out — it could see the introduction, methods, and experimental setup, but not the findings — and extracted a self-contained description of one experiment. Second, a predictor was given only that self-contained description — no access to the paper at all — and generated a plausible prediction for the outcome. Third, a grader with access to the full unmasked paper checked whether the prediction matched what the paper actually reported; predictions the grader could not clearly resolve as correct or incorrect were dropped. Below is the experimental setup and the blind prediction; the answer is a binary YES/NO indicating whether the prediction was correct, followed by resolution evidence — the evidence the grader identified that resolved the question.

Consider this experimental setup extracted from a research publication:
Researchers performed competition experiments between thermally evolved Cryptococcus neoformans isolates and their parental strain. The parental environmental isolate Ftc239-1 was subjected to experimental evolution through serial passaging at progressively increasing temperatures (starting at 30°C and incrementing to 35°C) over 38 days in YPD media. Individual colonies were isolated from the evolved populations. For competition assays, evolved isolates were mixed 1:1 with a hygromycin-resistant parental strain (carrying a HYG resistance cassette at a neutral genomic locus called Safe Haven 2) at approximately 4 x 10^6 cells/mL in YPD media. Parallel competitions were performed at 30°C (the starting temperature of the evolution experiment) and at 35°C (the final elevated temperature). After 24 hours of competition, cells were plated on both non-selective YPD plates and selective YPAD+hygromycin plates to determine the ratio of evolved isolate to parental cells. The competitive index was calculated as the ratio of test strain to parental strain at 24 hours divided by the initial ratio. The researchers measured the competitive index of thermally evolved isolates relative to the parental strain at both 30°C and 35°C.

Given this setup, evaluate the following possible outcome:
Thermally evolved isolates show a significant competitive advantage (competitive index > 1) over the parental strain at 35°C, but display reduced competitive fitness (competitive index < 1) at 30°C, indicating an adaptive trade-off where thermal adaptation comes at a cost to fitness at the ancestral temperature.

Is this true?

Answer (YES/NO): NO